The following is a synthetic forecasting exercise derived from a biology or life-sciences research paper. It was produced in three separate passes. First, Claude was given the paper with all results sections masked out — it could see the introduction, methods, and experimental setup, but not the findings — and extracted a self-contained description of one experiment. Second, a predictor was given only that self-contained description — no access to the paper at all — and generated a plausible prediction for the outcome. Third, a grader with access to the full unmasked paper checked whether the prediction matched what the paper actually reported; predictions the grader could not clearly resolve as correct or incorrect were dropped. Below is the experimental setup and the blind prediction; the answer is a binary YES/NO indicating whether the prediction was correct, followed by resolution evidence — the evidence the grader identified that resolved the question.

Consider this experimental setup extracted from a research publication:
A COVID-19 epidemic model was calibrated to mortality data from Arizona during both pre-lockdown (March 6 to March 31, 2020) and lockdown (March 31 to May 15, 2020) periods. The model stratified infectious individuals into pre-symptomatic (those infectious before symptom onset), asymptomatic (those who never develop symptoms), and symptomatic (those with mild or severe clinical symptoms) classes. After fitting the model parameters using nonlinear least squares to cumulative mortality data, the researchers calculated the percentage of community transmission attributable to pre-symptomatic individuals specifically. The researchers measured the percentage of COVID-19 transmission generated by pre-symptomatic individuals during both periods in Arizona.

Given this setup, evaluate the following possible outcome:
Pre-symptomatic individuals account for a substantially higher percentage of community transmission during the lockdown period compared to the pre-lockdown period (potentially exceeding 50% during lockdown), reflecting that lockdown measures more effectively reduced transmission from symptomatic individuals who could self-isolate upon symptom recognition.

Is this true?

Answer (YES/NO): NO